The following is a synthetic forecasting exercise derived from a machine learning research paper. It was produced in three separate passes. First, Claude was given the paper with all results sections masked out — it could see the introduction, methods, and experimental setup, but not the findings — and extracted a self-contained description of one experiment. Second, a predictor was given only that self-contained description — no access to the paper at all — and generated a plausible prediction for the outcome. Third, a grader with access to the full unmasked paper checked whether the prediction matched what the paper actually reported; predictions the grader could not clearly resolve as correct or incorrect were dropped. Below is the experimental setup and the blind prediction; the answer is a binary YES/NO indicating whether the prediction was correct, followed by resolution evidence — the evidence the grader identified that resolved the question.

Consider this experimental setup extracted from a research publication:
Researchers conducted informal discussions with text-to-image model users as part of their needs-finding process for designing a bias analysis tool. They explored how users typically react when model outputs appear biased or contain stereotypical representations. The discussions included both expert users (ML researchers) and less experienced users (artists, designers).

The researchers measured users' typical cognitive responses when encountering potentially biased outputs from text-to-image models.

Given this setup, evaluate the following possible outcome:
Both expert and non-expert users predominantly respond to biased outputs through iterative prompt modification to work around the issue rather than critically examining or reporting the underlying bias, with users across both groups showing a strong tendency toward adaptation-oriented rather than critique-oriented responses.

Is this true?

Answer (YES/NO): NO